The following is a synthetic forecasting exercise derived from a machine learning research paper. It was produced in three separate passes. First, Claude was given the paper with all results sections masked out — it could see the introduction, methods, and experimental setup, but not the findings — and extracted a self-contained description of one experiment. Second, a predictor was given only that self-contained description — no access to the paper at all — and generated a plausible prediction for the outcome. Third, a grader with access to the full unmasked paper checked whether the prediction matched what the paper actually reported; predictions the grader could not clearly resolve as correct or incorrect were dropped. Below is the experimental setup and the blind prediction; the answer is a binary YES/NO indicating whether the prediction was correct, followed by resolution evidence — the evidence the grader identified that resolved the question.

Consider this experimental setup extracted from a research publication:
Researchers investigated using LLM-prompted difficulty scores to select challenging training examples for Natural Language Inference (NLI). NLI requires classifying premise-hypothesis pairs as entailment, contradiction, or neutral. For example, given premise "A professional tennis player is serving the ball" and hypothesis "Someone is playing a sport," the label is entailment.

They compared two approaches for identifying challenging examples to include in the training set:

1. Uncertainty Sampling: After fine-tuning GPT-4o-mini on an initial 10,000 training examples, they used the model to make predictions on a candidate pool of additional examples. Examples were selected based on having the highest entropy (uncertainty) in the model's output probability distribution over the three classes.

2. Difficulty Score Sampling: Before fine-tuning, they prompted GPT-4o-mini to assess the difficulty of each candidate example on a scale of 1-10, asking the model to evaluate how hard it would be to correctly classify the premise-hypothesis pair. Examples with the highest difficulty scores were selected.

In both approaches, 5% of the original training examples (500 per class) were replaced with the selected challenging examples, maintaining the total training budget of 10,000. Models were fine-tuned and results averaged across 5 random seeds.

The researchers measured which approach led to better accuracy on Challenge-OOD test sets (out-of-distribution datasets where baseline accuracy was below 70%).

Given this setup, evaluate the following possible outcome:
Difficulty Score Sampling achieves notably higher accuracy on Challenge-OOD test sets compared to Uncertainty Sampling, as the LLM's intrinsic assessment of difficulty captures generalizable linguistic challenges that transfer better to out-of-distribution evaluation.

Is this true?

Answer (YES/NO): NO